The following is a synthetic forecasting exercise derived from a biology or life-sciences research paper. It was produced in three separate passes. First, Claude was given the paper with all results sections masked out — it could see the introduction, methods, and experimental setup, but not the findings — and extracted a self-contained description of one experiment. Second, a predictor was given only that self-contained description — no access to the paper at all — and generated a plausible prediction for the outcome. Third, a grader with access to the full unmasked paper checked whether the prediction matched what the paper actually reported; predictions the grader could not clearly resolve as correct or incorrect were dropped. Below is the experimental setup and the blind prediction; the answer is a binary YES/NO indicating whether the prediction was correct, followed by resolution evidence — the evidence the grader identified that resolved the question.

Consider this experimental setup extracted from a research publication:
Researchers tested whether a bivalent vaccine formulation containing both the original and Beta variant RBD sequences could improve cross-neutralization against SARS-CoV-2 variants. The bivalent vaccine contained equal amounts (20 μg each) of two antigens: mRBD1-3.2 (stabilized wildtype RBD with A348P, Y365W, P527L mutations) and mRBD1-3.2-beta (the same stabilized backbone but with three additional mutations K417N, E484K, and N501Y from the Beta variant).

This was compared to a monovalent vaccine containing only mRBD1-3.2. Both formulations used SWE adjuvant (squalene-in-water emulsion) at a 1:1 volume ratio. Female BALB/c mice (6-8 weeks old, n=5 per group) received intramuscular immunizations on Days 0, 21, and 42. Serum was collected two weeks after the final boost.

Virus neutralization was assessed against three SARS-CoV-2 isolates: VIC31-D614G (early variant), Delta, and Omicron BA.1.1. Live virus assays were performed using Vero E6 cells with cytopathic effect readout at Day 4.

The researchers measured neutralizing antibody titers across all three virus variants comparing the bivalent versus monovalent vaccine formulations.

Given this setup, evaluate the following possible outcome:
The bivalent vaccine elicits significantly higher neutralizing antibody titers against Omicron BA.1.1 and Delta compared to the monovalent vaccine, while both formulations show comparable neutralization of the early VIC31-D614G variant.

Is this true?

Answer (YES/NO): NO